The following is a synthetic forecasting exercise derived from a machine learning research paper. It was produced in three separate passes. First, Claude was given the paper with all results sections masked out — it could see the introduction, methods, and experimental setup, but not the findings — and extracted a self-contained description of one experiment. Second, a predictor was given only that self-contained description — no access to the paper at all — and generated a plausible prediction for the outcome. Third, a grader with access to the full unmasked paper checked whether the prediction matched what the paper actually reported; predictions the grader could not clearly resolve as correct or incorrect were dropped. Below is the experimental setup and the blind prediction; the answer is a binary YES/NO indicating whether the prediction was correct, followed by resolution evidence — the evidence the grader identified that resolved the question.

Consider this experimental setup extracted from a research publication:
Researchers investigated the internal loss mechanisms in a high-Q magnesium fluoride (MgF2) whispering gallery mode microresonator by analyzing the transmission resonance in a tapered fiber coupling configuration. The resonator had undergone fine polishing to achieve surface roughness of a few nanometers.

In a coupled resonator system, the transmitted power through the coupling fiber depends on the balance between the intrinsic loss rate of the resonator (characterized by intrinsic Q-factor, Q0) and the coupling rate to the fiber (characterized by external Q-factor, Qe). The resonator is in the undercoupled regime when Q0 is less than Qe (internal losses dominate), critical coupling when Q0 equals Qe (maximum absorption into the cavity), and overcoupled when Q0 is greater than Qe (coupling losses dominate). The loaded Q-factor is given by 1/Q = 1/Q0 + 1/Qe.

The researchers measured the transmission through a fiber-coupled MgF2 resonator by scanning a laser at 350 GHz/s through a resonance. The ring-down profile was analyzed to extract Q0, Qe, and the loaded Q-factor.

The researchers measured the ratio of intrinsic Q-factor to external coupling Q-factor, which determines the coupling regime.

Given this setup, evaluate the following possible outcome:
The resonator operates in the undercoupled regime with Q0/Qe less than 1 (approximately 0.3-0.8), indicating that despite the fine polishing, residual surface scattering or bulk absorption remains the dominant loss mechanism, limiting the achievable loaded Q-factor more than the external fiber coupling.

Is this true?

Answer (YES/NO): YES